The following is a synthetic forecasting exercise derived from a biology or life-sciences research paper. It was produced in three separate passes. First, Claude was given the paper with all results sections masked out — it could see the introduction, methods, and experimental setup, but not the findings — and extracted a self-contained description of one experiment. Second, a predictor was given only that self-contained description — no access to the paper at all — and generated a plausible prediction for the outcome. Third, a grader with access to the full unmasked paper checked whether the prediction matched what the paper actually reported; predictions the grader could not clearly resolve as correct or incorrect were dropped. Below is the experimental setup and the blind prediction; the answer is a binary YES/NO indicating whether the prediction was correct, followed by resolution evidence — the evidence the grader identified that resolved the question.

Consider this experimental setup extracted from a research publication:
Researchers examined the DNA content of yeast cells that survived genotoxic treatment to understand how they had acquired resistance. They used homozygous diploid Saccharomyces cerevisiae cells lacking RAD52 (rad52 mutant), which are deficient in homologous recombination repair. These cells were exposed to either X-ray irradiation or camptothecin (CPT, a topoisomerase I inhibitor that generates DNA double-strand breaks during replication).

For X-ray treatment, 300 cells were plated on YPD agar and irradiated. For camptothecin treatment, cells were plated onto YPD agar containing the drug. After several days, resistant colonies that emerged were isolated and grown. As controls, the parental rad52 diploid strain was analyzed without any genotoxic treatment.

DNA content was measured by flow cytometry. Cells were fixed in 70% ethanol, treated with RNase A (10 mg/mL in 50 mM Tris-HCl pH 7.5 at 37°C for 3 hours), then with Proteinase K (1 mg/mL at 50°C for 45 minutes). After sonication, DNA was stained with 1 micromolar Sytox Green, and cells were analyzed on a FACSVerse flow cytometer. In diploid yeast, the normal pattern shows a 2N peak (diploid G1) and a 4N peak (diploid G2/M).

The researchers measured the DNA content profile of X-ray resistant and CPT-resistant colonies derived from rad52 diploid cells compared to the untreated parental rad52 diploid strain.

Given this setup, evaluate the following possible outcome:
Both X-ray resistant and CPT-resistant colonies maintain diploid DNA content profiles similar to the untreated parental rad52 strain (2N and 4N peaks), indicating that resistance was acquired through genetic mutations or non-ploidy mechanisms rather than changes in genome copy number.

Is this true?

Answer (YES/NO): NO